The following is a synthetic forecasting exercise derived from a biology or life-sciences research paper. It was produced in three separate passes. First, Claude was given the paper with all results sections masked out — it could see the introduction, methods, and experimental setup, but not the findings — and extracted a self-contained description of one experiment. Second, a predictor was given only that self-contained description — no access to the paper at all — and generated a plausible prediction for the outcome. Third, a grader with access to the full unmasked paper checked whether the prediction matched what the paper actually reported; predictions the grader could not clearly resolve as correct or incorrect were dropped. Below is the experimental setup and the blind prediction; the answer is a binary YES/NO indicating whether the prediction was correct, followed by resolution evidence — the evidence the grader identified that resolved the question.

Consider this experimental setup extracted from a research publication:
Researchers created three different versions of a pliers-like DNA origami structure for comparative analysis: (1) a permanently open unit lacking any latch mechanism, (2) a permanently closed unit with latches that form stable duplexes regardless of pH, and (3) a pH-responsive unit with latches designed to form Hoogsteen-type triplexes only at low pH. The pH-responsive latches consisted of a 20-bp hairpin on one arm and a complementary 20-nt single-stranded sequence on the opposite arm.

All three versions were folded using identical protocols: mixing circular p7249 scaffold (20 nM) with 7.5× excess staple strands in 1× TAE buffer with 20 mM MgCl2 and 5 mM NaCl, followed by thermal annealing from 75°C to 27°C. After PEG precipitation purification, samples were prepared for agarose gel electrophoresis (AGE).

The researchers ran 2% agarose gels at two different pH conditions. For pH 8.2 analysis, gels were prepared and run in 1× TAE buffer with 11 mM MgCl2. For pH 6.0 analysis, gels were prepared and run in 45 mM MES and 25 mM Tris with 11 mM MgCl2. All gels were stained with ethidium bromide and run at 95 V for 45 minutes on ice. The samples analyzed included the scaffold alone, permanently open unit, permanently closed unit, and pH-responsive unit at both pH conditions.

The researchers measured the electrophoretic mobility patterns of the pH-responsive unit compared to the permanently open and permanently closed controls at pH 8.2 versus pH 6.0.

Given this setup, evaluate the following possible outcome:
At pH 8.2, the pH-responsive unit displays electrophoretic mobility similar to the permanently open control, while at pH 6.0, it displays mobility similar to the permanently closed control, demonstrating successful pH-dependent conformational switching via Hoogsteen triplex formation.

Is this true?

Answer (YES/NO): YES